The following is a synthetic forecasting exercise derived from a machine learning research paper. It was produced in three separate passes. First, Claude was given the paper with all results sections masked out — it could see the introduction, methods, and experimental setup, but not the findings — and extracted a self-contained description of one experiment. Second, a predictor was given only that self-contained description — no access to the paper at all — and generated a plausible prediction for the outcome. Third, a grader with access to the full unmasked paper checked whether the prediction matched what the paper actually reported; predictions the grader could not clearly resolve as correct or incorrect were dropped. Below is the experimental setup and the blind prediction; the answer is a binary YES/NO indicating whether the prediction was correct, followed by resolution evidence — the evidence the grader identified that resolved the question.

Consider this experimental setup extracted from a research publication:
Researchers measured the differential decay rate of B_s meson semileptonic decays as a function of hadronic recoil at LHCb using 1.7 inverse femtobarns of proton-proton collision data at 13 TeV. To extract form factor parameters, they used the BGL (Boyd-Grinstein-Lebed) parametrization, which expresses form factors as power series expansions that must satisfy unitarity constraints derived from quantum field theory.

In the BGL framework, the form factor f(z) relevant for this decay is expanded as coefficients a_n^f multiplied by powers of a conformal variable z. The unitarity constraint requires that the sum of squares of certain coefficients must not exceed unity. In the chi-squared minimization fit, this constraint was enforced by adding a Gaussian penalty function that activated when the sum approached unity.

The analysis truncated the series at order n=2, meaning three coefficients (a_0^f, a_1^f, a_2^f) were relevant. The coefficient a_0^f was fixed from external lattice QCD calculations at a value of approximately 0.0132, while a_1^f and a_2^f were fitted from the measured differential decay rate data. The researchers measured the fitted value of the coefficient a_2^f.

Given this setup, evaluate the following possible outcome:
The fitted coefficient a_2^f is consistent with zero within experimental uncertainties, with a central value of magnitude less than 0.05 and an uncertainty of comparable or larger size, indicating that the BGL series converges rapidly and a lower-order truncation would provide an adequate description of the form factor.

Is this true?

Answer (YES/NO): NO